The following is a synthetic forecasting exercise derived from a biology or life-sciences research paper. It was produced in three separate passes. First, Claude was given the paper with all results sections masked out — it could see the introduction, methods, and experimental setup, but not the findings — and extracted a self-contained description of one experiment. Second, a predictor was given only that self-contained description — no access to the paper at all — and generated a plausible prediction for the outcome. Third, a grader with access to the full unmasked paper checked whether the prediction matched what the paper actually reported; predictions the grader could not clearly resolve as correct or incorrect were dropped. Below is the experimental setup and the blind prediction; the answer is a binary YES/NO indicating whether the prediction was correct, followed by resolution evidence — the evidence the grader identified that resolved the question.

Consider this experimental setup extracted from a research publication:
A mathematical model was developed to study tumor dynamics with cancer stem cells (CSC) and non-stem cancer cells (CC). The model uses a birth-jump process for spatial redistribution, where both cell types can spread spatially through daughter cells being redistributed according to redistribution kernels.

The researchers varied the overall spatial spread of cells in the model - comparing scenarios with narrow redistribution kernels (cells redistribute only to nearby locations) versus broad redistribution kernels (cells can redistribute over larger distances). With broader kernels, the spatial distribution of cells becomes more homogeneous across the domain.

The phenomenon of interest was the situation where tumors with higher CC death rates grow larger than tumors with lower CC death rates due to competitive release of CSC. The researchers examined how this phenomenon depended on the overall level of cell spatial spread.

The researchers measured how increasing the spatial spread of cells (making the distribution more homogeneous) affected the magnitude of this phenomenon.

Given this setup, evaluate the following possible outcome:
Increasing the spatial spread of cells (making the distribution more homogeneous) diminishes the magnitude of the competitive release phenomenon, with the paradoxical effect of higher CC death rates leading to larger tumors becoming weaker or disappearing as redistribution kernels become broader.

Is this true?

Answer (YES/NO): YES